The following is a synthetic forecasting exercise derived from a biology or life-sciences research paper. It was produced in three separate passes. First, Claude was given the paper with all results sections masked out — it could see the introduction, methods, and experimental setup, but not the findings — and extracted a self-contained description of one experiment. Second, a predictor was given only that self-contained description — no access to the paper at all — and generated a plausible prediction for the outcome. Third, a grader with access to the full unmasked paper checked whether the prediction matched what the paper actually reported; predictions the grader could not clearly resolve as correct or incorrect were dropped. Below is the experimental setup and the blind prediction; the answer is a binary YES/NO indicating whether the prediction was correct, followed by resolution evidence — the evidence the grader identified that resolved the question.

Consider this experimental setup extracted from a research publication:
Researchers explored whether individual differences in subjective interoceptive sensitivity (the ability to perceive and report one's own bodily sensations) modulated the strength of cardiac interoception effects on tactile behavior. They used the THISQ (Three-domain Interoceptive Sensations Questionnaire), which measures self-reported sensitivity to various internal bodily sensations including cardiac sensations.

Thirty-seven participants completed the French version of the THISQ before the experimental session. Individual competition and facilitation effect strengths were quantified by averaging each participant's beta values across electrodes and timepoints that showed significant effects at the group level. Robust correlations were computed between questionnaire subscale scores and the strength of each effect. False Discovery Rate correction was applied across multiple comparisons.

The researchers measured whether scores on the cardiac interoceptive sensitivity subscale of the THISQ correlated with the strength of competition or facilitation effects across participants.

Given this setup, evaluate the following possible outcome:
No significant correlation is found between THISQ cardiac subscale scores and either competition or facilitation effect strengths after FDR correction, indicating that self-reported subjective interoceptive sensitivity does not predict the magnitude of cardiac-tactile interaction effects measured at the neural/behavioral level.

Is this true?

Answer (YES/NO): NO